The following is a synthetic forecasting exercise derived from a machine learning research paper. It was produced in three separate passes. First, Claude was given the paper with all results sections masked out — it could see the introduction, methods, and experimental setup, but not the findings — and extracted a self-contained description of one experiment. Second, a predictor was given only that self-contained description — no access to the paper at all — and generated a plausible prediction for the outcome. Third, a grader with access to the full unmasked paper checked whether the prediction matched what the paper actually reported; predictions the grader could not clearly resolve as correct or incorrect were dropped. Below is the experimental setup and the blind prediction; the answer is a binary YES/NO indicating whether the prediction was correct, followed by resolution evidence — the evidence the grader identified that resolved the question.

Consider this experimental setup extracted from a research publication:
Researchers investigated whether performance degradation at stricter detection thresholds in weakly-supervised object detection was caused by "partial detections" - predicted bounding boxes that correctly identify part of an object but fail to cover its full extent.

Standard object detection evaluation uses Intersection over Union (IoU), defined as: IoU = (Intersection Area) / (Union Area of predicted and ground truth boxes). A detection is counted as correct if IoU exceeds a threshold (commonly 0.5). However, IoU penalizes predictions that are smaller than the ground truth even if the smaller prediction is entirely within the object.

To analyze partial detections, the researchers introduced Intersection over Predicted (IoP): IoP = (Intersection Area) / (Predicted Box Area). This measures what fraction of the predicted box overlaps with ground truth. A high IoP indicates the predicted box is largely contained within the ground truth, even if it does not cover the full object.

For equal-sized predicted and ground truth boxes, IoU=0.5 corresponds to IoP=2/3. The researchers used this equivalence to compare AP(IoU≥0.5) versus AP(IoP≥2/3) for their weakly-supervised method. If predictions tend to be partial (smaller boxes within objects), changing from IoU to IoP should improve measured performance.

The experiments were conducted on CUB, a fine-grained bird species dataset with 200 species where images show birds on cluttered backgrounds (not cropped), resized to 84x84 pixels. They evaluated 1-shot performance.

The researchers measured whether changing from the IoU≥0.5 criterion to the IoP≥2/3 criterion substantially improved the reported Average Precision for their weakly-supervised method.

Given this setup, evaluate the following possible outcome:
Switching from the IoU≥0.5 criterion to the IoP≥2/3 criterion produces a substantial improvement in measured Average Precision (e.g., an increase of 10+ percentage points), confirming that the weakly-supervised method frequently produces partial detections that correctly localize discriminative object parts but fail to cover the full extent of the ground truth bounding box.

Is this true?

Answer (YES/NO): YES